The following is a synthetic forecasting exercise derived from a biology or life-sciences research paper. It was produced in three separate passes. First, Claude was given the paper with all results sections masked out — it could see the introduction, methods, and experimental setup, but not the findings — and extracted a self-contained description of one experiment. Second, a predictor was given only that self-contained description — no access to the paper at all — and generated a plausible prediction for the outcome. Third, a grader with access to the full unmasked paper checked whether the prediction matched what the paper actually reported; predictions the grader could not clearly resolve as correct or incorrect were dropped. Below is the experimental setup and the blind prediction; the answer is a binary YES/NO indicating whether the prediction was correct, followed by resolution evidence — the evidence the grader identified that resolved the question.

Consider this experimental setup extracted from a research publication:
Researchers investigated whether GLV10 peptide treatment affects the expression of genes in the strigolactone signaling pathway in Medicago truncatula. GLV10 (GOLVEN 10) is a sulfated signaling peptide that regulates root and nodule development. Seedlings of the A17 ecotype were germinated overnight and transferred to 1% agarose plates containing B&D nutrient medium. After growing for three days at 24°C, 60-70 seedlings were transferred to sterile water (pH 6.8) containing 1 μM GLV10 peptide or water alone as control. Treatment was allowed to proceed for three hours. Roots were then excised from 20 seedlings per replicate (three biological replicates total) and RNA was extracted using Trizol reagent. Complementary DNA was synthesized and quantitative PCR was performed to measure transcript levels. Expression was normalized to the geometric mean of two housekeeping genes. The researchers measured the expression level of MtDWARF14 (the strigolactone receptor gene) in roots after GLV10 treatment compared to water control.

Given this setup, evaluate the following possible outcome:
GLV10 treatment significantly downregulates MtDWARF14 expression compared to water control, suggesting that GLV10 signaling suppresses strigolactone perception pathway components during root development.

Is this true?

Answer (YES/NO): NO